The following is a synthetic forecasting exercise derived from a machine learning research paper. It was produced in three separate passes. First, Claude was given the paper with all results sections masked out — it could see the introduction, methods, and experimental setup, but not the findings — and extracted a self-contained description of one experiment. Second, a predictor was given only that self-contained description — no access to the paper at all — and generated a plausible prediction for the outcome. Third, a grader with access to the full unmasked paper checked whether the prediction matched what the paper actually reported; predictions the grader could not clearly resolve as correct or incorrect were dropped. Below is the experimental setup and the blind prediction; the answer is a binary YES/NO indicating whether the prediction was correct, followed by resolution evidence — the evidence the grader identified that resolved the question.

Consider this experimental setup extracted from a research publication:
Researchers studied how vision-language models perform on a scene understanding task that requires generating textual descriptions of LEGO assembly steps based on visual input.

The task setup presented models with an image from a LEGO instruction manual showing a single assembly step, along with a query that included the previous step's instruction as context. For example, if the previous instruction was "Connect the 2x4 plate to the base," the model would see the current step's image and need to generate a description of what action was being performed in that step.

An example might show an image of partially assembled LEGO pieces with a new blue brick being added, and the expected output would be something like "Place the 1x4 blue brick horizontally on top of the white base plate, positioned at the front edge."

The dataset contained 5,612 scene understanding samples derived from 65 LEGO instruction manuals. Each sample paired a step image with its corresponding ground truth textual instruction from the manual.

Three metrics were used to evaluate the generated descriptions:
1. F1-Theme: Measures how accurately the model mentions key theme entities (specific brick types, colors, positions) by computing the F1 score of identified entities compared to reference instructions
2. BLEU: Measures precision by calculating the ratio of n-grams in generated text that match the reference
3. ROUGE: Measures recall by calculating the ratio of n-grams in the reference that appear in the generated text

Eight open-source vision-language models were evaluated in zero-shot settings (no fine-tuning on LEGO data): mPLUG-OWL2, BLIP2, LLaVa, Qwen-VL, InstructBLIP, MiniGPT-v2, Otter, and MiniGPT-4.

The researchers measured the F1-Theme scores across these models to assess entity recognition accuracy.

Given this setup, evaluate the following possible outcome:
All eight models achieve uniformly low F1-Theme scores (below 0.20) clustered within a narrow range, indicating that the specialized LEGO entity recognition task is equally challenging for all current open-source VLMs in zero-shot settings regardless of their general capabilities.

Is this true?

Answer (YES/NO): NO